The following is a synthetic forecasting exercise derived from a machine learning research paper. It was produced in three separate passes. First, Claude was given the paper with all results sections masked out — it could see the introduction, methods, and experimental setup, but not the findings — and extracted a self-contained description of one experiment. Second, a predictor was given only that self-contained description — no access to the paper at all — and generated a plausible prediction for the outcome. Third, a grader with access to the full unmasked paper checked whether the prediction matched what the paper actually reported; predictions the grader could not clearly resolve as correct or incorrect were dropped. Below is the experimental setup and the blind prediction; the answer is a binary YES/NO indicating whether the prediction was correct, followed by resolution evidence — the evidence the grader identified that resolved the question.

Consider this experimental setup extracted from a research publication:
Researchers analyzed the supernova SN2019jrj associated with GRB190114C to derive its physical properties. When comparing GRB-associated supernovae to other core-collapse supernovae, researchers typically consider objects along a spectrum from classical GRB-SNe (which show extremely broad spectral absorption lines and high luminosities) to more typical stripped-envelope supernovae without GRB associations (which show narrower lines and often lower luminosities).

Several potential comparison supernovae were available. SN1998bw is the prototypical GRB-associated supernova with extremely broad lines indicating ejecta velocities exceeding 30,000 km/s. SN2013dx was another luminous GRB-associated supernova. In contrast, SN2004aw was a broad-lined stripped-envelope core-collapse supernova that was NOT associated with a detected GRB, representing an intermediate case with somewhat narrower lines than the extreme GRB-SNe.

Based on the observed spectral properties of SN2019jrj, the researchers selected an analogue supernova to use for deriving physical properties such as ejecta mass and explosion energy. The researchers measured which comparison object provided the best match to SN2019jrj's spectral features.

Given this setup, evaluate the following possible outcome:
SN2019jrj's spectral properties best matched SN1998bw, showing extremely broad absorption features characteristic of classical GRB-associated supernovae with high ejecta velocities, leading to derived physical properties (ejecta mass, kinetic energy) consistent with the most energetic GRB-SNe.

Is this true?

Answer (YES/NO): NO